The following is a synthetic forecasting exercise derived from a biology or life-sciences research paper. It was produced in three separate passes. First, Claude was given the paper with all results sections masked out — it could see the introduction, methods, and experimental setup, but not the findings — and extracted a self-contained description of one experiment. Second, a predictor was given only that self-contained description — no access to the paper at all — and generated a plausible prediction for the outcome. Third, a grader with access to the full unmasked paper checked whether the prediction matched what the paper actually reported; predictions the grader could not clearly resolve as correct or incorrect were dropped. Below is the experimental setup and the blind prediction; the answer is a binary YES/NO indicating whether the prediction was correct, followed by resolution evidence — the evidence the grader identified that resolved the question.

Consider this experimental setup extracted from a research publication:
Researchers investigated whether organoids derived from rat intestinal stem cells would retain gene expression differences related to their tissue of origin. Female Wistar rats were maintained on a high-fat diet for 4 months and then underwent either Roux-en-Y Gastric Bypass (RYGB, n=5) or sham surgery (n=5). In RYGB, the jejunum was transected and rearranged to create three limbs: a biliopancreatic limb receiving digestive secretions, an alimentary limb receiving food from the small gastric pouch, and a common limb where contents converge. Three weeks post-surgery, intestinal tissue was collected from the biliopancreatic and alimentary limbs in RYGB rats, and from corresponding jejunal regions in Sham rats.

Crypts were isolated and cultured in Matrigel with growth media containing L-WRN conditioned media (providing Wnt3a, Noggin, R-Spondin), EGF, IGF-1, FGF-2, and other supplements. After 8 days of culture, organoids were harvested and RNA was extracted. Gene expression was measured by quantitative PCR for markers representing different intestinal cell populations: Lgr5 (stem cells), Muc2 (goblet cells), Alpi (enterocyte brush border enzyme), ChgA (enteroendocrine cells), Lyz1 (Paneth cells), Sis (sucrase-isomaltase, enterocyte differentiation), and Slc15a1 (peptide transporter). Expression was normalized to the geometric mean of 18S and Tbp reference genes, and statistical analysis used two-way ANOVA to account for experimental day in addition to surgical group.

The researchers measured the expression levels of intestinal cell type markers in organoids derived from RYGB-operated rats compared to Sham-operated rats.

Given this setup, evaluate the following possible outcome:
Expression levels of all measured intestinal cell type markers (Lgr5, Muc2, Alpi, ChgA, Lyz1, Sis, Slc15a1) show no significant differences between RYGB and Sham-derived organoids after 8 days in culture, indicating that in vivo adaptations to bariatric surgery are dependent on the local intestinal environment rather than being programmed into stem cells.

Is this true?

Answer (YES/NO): YES